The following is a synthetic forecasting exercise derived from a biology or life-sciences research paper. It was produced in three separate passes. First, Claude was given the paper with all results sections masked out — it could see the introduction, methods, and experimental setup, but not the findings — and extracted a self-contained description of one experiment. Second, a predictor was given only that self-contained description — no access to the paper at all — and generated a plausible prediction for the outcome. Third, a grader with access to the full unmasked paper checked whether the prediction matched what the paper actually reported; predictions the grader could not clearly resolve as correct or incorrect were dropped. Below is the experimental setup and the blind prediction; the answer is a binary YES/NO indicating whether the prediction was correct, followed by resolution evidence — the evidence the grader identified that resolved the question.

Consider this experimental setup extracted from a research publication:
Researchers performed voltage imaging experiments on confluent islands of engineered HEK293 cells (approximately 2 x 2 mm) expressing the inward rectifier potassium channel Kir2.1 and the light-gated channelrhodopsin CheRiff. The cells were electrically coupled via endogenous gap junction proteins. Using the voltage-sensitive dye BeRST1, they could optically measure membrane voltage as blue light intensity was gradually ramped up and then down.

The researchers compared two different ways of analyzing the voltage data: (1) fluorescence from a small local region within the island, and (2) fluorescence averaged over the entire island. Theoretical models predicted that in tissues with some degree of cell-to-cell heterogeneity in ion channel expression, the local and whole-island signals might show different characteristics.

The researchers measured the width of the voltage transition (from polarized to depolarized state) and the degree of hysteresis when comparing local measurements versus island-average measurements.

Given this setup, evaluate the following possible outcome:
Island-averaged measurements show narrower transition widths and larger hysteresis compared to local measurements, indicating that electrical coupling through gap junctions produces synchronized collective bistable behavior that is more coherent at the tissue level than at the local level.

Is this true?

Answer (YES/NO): NO